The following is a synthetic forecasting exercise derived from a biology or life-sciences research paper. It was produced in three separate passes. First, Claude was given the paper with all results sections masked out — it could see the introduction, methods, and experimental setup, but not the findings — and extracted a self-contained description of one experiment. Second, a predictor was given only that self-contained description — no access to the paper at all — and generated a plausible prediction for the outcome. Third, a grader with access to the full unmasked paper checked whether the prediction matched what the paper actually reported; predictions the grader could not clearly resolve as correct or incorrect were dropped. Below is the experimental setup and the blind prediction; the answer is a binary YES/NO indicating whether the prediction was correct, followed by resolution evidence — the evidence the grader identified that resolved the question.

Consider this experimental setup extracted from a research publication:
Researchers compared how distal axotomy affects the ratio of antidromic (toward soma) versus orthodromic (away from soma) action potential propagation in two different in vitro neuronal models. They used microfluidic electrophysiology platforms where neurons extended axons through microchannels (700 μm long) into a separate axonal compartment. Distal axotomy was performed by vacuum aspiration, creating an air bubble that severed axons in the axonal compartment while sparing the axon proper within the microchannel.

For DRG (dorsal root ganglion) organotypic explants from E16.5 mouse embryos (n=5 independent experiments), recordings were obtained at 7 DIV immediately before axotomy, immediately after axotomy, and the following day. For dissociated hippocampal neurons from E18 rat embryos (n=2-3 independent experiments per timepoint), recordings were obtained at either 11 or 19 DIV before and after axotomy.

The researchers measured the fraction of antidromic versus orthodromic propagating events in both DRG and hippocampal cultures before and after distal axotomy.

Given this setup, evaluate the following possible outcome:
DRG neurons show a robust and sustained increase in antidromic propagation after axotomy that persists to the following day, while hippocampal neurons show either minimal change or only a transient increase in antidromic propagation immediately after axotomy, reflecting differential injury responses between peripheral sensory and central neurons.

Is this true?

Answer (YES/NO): NO